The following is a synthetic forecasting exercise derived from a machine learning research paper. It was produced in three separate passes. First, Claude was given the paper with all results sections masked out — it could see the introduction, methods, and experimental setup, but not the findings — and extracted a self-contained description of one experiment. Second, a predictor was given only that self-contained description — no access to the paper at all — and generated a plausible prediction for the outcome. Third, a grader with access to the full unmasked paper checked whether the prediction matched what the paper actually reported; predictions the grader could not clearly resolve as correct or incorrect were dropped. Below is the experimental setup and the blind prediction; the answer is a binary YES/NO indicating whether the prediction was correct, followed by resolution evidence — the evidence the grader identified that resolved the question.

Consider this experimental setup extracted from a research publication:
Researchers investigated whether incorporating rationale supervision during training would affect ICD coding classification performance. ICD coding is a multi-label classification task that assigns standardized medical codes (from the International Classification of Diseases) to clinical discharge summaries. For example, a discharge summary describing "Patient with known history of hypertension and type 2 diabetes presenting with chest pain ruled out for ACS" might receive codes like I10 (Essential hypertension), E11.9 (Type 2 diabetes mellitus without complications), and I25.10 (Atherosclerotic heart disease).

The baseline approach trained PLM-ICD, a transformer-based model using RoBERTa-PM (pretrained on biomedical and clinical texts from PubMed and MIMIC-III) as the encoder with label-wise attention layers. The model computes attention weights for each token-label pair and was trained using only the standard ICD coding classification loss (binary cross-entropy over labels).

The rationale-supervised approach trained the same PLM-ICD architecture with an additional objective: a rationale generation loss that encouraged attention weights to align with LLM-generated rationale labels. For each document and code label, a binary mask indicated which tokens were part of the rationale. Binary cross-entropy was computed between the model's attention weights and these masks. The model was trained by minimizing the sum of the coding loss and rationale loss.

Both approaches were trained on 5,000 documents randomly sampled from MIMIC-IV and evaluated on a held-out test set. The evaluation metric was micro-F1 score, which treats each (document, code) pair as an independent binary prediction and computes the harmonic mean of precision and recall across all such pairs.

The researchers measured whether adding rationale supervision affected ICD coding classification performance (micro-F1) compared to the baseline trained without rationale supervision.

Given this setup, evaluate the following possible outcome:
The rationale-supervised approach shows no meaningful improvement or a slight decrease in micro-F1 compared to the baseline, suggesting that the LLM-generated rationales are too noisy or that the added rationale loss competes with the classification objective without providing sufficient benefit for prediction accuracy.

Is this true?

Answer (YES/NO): YES